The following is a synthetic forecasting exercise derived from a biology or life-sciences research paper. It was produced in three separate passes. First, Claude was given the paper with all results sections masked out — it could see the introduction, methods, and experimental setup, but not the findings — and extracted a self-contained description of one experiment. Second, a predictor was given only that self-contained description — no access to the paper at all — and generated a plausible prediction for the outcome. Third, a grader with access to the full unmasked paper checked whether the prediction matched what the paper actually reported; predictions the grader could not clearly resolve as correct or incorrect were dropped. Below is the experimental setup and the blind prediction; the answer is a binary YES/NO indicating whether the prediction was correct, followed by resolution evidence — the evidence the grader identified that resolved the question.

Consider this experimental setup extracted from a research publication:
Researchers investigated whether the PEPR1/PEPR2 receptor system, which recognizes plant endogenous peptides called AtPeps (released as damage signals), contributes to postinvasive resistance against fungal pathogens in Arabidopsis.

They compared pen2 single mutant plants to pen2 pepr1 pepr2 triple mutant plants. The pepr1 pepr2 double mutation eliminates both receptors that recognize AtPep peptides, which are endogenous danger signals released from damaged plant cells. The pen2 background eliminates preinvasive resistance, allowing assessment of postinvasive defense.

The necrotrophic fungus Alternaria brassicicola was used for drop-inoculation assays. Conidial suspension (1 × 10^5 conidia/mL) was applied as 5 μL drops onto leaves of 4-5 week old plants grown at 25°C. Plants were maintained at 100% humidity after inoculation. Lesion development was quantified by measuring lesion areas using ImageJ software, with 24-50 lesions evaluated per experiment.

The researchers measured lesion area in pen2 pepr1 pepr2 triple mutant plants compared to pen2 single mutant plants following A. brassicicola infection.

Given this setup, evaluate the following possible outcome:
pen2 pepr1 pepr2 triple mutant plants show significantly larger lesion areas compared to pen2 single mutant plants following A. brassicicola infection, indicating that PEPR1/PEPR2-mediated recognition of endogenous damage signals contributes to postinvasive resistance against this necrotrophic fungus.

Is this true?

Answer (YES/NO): NO